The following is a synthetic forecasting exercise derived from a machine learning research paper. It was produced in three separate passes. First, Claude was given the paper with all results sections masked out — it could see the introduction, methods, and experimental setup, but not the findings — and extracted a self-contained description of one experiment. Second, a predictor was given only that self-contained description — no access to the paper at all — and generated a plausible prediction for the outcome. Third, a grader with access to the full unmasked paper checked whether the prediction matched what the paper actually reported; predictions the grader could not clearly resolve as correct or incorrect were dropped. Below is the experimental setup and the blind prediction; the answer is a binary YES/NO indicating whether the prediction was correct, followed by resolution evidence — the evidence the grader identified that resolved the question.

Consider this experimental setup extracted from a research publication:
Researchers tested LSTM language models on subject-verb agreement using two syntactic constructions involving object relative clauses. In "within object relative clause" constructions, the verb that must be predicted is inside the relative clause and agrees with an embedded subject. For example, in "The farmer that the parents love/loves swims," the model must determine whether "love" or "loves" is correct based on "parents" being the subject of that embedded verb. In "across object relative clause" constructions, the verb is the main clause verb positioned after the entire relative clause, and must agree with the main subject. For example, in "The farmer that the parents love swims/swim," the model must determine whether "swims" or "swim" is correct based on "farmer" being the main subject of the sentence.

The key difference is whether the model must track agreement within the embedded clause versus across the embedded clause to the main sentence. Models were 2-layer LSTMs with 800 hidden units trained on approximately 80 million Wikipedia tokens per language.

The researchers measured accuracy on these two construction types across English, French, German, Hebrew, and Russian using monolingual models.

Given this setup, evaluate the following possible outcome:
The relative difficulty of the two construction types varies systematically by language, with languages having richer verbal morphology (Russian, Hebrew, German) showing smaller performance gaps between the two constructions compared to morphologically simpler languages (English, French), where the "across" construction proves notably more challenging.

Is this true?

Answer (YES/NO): NO